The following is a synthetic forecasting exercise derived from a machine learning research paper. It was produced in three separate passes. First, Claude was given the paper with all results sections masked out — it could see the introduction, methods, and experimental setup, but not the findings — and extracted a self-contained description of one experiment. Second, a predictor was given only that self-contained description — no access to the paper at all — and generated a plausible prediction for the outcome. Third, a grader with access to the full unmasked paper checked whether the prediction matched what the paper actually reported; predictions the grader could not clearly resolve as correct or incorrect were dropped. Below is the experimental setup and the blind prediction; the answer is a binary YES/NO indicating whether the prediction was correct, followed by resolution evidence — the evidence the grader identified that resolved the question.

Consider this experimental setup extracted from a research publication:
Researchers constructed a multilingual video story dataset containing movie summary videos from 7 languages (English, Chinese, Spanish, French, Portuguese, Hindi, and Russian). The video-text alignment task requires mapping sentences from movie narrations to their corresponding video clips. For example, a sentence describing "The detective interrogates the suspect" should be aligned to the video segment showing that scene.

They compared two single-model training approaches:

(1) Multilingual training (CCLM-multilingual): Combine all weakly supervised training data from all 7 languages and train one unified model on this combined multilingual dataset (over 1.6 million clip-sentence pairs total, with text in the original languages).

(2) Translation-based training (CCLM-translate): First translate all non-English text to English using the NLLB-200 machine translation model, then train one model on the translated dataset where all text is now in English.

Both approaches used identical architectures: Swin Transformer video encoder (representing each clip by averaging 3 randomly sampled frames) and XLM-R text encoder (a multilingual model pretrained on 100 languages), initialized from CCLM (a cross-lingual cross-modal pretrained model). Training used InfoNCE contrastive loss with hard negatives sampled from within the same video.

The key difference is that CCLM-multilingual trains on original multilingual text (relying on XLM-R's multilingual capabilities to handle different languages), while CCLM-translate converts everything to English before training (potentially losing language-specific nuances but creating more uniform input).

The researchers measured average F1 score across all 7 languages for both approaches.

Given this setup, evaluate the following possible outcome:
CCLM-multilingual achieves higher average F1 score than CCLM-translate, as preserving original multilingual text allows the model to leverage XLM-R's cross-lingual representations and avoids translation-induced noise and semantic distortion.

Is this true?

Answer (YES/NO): NO